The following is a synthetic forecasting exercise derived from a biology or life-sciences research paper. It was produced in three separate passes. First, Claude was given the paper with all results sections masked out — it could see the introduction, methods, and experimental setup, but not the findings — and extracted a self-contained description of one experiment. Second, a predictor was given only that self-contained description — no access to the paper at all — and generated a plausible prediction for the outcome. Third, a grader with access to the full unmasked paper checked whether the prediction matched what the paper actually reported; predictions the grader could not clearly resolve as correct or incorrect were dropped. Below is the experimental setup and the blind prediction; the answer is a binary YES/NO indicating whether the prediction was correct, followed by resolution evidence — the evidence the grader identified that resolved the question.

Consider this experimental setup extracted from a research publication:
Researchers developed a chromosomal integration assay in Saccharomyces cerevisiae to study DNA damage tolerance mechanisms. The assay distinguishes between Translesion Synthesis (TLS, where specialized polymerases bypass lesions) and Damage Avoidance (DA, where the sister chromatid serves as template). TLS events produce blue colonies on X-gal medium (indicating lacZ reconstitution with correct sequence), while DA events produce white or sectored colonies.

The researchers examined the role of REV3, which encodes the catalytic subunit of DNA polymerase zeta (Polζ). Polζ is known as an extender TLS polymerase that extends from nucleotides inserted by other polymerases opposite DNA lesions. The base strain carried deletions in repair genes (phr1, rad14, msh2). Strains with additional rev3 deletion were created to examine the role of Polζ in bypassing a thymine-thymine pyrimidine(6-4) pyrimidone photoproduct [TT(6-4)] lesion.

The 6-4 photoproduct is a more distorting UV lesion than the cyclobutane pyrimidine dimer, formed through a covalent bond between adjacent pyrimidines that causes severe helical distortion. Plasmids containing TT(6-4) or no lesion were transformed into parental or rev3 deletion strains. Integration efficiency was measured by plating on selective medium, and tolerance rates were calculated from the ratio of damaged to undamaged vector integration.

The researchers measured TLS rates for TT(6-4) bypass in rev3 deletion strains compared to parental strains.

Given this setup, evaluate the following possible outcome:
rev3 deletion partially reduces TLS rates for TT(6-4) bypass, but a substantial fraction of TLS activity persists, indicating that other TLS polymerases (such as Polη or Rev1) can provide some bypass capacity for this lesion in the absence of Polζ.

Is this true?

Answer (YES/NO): NO